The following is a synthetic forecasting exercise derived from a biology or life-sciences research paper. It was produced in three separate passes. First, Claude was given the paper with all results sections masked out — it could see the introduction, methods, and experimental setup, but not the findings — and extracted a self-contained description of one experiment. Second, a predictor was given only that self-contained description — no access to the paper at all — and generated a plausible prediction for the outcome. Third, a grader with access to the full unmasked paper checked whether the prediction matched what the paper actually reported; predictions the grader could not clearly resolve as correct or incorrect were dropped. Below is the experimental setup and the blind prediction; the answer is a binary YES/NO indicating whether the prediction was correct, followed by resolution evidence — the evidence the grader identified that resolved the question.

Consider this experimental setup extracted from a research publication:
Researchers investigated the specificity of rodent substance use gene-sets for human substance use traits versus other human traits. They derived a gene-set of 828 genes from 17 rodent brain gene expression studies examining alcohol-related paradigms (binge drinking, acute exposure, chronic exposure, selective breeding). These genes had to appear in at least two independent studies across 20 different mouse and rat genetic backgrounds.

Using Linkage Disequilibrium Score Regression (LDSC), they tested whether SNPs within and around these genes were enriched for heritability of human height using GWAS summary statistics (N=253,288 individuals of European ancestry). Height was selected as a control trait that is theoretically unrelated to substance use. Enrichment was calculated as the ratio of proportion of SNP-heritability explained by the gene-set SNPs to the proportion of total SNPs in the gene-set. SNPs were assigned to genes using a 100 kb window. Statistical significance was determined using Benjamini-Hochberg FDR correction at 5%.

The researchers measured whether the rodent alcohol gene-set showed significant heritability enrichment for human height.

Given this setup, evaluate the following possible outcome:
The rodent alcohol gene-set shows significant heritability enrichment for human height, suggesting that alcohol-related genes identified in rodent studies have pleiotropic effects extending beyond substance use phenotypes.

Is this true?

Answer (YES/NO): YES